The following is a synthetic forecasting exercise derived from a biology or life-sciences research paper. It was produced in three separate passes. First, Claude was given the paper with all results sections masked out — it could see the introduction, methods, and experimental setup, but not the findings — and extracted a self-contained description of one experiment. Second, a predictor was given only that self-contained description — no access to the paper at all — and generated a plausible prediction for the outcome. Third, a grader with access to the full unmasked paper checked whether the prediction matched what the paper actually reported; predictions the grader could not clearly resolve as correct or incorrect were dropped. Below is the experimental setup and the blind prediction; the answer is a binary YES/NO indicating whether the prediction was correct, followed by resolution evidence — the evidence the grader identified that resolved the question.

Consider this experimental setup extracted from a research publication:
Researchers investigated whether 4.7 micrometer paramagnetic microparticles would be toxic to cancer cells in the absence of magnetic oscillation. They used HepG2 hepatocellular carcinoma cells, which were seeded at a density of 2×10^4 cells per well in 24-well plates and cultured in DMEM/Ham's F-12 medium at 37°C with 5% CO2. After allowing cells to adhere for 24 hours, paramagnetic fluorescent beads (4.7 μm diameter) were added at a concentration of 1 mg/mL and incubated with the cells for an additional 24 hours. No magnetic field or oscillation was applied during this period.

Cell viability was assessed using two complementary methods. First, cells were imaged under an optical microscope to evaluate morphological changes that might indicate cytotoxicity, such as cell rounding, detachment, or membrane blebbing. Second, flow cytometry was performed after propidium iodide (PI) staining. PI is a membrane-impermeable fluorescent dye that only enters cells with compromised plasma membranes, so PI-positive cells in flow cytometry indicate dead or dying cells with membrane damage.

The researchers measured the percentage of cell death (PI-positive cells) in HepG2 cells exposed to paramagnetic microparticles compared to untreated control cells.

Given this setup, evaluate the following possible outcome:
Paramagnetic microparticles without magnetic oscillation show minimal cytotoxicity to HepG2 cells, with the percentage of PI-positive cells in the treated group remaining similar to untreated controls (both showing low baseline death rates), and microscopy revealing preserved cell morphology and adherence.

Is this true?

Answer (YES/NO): YES